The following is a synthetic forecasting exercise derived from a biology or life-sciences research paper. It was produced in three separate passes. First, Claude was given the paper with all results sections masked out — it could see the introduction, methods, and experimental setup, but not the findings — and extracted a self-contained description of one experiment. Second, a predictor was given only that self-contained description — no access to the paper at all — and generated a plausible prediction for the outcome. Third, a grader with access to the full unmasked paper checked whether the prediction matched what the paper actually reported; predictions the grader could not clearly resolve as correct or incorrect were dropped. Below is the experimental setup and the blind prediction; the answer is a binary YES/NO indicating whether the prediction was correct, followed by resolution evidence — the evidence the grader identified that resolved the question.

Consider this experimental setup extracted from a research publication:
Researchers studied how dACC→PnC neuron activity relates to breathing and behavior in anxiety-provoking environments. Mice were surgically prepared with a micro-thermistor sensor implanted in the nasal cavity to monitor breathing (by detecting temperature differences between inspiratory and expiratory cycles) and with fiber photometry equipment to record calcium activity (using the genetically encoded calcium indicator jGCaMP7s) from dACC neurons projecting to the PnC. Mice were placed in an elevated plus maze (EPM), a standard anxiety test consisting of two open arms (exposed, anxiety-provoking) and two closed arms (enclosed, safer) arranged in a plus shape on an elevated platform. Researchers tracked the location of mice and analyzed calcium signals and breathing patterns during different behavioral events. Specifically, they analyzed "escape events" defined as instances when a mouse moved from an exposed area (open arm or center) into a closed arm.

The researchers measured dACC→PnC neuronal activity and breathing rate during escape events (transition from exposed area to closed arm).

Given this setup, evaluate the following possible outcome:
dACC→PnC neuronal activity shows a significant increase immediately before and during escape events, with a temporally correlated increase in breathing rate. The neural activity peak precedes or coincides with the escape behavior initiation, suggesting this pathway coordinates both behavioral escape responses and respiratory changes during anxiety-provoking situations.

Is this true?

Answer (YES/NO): NO